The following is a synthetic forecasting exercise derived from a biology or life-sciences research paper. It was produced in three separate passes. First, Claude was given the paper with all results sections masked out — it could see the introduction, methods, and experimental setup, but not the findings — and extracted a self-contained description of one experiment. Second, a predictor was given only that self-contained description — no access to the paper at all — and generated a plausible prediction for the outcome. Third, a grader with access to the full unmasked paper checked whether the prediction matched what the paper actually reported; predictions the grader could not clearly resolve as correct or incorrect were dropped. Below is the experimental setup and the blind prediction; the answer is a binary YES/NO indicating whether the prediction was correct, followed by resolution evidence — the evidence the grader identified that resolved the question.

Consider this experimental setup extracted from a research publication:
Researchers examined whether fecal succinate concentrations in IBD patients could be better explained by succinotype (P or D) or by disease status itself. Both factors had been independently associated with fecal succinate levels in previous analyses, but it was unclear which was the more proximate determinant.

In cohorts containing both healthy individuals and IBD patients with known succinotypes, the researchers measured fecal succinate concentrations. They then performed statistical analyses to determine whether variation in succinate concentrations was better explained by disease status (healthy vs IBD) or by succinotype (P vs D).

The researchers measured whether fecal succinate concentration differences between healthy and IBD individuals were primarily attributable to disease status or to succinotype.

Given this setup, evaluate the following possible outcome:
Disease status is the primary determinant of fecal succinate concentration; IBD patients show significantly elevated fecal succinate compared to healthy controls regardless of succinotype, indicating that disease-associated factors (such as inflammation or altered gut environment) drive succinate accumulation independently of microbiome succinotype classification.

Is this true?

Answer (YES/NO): NO